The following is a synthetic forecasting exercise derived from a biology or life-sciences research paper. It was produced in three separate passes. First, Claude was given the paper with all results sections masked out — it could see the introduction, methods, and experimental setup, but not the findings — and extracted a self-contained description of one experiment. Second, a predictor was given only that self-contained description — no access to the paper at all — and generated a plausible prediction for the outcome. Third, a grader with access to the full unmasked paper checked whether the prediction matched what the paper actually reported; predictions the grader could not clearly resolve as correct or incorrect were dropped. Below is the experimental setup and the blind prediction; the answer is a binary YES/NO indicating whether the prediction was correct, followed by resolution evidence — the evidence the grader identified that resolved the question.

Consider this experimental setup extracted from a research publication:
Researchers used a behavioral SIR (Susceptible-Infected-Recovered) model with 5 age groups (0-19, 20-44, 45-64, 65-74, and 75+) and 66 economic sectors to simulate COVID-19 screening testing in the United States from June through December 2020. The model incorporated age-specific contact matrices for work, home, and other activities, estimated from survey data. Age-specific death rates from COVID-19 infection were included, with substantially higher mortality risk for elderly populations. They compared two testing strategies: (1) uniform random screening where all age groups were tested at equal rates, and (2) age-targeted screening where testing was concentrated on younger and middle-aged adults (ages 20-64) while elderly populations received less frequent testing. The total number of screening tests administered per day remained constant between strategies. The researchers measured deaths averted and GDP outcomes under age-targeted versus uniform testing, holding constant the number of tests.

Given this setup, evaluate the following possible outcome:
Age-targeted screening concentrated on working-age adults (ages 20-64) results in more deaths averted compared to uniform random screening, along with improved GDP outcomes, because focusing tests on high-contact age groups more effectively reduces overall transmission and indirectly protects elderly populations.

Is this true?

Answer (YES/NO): YES